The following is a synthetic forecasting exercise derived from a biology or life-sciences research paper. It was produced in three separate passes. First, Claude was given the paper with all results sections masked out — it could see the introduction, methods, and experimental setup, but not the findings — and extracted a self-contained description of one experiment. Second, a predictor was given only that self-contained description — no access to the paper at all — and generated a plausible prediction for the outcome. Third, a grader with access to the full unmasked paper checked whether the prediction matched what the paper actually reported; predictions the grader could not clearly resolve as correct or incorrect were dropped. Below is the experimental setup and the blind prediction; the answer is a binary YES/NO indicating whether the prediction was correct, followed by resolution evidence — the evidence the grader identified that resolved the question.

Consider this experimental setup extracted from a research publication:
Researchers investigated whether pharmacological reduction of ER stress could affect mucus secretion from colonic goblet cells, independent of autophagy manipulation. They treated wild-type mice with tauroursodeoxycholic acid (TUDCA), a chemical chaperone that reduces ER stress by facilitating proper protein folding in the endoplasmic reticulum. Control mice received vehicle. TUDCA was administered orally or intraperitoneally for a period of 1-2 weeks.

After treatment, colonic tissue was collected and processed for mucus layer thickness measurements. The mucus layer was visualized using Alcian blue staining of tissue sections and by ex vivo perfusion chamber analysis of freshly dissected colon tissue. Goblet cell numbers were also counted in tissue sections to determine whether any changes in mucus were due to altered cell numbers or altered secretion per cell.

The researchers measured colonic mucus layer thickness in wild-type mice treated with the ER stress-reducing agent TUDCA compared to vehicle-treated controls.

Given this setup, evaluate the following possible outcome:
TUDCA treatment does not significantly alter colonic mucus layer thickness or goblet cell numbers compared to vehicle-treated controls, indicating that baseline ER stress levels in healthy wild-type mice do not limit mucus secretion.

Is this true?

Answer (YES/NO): NO